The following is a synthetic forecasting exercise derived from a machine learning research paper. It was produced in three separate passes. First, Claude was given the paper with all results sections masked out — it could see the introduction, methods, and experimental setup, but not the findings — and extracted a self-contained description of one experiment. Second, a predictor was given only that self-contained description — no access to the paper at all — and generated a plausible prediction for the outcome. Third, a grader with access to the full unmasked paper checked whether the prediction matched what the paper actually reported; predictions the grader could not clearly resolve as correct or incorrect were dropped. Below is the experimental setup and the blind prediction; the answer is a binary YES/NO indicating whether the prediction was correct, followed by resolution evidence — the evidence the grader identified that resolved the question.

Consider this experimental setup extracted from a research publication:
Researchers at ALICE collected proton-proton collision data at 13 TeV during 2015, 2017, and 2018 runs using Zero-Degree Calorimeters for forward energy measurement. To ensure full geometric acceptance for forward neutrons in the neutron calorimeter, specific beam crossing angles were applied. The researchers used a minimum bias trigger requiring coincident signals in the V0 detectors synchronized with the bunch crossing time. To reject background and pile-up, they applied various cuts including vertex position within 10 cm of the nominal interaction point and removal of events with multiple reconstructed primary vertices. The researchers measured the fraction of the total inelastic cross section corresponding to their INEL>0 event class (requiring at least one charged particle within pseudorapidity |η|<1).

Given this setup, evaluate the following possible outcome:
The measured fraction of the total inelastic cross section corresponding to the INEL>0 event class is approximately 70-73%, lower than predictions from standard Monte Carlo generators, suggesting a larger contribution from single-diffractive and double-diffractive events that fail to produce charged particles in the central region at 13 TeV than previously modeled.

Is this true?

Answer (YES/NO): NO